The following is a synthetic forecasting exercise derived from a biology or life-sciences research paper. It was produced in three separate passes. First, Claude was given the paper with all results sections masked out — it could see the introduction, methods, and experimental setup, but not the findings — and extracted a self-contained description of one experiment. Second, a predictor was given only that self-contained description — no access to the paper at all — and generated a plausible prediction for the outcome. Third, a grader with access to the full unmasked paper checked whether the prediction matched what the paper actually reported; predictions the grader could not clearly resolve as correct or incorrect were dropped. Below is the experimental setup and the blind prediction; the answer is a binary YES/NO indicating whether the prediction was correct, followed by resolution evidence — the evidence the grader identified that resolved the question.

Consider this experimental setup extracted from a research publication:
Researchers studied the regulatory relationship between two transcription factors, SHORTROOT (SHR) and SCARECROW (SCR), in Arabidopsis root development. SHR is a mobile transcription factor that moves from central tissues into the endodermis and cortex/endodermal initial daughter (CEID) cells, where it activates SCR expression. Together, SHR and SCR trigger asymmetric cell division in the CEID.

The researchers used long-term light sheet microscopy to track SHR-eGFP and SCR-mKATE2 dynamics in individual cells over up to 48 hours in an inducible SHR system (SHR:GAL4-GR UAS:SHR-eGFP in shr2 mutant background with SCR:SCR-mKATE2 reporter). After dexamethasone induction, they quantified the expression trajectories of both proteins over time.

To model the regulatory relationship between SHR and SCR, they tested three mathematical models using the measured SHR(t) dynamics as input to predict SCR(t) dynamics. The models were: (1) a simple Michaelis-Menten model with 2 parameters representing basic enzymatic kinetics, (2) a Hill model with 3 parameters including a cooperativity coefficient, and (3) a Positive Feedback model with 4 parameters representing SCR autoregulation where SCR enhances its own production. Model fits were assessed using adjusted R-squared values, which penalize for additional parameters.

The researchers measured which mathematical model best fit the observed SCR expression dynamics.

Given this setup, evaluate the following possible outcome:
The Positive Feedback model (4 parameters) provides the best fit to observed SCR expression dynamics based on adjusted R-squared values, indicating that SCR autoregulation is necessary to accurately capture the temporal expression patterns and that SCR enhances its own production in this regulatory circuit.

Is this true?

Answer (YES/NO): NO